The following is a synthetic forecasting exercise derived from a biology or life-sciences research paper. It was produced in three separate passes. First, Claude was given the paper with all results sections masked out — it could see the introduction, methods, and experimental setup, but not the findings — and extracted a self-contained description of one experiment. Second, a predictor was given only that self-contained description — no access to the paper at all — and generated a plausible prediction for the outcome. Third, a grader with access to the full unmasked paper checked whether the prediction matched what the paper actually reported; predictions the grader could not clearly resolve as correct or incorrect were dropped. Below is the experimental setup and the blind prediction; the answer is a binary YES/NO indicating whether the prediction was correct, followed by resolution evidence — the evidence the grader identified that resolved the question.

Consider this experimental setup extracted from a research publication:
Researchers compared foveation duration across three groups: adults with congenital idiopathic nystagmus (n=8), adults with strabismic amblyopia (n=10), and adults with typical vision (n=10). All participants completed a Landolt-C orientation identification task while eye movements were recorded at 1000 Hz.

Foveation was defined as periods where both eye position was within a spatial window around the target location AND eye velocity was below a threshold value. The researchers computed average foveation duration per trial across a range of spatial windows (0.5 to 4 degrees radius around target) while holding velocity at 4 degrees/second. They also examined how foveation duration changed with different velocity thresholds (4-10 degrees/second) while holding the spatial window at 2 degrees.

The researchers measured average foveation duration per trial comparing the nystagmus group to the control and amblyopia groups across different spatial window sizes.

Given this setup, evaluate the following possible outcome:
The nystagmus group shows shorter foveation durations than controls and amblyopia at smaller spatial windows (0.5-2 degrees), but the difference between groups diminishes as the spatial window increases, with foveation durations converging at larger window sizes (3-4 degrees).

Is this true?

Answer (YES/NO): NO